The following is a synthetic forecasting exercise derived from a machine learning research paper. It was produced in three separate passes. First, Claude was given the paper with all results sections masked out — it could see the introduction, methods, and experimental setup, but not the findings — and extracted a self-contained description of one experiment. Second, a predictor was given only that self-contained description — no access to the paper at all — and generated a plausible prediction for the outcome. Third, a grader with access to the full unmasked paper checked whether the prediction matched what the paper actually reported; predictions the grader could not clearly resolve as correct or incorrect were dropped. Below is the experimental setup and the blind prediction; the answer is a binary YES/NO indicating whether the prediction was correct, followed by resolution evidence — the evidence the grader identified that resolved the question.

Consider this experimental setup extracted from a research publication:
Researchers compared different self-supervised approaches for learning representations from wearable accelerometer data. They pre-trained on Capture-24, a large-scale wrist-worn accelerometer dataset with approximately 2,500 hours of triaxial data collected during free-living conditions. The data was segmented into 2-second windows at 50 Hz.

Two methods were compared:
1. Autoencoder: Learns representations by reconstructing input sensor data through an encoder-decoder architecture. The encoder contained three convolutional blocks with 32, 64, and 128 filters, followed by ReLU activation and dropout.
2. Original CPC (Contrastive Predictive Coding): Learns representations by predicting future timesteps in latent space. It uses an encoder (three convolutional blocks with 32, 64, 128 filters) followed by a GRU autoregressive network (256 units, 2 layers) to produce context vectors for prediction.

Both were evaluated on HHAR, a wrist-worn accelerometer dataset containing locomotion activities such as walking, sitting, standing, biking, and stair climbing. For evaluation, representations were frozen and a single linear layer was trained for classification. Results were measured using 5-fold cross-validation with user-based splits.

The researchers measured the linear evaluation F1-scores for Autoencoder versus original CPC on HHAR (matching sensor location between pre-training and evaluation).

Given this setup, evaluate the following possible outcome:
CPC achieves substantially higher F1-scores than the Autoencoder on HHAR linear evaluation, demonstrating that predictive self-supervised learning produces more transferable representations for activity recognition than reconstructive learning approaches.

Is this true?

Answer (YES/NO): YES